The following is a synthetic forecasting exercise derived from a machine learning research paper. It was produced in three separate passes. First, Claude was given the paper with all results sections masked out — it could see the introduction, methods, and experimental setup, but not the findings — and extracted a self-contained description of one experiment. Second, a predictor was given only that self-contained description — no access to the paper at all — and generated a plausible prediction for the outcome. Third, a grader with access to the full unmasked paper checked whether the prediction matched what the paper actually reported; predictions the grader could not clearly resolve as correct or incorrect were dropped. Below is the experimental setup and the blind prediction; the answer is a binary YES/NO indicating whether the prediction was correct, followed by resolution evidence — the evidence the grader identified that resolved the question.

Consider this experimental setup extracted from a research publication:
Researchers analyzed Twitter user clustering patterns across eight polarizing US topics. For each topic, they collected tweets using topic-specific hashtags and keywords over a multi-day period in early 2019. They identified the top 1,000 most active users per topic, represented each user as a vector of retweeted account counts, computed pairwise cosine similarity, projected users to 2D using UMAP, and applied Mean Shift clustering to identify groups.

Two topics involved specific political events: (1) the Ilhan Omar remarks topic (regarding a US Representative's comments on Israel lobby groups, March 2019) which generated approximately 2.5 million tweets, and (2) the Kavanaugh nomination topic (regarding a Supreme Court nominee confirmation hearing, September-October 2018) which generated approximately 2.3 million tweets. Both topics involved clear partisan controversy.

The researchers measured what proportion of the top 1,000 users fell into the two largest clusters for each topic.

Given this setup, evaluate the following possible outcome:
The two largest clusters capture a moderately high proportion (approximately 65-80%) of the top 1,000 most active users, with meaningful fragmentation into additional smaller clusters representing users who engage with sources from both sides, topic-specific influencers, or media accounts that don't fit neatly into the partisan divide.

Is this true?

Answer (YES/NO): NO